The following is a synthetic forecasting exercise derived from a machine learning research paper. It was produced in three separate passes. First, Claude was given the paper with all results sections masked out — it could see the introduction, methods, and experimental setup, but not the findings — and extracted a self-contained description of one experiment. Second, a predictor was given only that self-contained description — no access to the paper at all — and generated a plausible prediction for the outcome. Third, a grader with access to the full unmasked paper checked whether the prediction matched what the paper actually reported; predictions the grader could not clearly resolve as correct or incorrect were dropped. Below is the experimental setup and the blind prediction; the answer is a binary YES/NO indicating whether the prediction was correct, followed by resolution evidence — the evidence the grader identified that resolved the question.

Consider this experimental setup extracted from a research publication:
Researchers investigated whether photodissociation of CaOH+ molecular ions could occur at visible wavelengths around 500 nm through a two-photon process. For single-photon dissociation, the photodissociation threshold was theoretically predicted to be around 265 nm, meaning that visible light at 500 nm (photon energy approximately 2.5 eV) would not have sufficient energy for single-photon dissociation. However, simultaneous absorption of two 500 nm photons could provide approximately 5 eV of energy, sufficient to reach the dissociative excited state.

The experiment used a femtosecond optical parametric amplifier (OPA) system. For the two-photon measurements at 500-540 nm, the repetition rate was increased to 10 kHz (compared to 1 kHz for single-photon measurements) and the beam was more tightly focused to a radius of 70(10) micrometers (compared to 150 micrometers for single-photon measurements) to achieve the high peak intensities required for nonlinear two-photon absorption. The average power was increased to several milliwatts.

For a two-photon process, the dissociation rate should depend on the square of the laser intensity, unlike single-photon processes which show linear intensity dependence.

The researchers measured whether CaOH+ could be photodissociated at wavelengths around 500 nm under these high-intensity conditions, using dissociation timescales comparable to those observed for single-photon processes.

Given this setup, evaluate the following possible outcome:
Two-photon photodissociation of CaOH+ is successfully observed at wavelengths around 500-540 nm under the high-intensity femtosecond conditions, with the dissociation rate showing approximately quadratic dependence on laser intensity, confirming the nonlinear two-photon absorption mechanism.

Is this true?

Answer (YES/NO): YES